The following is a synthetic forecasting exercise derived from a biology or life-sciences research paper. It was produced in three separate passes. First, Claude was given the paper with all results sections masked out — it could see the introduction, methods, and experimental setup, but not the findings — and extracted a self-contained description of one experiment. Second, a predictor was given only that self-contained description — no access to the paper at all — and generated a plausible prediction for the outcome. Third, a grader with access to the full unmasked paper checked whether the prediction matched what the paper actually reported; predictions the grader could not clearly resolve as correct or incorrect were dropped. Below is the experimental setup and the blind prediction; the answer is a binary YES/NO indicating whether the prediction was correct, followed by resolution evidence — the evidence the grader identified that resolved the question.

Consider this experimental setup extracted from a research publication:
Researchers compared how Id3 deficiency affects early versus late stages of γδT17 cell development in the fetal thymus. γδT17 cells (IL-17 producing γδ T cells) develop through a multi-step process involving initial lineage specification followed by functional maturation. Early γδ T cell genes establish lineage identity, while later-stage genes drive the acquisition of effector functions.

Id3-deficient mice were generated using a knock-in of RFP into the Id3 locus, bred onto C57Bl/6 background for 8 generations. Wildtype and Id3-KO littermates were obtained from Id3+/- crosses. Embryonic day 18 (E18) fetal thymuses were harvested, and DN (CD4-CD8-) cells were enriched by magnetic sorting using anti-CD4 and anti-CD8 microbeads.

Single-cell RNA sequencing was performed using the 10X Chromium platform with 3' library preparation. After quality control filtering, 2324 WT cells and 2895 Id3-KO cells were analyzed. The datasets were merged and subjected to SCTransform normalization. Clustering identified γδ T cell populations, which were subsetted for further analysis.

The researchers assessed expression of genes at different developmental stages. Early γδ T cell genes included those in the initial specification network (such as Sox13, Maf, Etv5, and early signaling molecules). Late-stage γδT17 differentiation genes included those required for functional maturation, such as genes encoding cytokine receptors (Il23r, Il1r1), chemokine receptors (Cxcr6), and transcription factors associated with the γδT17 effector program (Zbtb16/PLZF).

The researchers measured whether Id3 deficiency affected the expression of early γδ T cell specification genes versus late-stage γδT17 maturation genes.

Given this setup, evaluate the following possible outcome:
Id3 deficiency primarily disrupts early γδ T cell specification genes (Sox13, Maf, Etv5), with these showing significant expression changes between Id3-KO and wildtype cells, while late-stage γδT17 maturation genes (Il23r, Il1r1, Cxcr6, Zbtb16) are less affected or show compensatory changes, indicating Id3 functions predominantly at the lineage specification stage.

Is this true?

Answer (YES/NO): NO